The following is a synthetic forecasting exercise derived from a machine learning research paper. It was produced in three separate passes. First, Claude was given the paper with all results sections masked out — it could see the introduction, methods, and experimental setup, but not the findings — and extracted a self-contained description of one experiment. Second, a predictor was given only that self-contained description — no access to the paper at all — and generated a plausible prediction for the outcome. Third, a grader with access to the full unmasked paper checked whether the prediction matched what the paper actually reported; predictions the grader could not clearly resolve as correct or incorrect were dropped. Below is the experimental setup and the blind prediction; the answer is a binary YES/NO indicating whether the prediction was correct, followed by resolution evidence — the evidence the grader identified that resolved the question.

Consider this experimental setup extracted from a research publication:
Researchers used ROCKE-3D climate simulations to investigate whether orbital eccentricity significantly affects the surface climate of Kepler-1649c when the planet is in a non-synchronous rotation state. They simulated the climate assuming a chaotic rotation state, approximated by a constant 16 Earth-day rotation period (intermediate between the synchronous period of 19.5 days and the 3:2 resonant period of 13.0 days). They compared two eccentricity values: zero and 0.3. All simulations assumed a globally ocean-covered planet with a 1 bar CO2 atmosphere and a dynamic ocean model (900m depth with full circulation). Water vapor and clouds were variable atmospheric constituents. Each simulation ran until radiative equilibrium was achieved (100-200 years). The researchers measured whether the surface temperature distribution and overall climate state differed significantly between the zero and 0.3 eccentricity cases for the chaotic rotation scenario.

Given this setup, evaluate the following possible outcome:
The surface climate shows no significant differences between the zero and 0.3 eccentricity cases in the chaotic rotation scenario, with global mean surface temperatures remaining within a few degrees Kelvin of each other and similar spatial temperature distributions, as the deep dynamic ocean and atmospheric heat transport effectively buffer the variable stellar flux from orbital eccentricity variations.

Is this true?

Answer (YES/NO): YES